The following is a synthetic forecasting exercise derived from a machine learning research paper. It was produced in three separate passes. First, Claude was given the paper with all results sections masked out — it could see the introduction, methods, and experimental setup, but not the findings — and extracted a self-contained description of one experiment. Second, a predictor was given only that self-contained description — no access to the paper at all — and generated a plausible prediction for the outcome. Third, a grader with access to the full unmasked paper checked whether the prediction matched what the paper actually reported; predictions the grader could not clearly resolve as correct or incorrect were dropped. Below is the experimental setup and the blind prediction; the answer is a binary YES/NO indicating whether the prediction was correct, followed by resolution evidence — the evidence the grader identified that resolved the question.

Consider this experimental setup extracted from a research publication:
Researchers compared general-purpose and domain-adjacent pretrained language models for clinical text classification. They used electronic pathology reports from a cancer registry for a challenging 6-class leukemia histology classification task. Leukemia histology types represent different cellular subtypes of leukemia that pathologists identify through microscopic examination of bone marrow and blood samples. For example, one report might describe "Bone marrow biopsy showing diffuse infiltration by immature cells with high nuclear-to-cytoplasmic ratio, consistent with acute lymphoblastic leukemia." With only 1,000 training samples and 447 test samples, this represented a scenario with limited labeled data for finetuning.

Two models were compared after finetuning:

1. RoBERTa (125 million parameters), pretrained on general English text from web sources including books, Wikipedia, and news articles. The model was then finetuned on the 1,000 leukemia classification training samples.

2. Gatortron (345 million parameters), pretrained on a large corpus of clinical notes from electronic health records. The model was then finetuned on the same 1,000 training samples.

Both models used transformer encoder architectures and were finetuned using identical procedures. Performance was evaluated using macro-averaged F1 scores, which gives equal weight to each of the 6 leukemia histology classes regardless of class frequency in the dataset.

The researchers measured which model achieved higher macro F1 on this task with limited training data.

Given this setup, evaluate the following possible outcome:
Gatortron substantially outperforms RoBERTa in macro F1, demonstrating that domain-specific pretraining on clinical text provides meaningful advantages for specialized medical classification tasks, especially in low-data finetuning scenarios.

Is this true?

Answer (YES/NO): YES